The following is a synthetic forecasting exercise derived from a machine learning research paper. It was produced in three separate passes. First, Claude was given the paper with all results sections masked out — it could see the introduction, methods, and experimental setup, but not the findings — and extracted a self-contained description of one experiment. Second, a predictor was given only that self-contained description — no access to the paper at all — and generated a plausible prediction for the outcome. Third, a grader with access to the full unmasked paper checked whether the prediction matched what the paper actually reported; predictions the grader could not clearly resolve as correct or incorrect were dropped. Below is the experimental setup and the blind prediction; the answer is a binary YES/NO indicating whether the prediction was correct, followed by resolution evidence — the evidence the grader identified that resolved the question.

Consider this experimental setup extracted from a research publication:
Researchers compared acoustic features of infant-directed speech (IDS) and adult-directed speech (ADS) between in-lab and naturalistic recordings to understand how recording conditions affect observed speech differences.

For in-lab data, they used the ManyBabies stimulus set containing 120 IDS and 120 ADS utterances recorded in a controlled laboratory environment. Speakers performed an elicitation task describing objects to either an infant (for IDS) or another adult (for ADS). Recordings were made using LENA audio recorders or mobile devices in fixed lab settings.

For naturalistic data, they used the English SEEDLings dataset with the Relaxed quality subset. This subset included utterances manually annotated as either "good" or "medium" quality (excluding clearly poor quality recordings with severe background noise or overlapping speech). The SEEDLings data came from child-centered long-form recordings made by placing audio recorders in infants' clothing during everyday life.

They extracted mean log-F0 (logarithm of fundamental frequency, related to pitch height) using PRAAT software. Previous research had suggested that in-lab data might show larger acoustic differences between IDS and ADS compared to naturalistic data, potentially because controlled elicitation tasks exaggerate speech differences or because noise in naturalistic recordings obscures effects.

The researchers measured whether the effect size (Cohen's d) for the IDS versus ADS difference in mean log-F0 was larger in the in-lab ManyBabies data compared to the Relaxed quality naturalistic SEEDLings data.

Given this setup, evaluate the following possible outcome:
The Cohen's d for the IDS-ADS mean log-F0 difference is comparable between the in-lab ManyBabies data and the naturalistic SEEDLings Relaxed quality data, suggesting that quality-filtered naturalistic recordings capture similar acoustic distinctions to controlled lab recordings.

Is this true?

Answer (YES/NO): NO